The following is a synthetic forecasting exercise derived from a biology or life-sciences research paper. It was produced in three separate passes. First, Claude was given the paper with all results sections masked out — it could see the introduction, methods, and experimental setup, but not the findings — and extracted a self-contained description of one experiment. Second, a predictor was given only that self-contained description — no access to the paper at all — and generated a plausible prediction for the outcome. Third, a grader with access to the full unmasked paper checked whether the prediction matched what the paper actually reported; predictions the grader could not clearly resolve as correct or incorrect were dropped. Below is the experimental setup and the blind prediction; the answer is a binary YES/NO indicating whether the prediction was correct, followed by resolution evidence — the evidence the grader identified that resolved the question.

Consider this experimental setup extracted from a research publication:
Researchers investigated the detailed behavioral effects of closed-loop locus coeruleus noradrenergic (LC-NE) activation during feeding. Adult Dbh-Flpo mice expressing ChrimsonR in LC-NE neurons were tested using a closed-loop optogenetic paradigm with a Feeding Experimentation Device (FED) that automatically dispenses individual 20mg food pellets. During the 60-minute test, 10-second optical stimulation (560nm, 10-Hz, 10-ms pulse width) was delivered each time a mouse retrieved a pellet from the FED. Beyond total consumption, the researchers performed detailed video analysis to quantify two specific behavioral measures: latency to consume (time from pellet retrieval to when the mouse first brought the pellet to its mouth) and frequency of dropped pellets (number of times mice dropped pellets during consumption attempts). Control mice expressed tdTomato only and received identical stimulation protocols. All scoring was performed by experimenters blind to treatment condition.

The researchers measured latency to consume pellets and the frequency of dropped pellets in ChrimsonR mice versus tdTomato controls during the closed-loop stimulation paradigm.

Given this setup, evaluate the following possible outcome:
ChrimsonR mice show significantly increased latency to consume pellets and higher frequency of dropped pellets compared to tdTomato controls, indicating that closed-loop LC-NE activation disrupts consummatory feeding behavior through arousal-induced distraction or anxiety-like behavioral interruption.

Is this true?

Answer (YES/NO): NO